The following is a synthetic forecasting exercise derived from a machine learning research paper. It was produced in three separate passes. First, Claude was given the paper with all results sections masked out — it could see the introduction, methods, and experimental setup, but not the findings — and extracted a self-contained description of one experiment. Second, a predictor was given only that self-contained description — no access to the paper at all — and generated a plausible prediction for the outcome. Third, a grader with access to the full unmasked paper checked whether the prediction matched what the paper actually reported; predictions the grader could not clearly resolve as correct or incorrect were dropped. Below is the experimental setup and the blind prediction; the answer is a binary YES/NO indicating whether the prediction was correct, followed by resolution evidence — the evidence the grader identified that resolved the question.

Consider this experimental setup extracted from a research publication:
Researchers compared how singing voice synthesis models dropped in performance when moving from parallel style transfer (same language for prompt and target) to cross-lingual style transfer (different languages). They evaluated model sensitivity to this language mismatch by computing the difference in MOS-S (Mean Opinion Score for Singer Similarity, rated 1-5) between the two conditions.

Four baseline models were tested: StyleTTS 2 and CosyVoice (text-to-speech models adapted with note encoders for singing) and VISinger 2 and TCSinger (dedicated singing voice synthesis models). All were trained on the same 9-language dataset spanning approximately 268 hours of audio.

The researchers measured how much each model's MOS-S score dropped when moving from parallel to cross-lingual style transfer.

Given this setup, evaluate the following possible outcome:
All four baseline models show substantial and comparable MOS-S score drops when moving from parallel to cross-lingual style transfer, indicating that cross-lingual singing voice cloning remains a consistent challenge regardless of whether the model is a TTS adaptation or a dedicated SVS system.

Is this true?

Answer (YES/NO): NO